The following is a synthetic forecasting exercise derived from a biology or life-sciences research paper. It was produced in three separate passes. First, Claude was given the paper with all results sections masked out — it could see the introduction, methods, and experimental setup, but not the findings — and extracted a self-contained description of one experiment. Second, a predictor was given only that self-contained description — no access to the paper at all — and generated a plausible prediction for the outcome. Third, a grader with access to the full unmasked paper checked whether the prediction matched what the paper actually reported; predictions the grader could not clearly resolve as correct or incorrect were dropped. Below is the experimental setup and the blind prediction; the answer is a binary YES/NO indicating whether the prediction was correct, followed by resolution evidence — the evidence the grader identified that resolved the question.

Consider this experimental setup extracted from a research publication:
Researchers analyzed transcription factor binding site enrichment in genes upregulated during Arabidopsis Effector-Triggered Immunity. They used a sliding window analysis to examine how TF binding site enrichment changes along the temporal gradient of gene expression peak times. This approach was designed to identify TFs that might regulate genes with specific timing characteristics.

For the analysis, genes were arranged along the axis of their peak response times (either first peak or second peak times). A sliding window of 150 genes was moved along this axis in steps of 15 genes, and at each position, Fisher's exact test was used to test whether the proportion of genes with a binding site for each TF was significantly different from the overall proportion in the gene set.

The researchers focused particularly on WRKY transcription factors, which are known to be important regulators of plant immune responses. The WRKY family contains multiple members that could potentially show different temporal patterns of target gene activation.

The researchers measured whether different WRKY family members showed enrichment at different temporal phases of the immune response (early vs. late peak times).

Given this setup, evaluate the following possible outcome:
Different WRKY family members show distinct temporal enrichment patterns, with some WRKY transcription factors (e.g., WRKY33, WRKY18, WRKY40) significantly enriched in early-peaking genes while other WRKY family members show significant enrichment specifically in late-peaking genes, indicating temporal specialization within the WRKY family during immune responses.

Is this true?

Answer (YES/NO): NO